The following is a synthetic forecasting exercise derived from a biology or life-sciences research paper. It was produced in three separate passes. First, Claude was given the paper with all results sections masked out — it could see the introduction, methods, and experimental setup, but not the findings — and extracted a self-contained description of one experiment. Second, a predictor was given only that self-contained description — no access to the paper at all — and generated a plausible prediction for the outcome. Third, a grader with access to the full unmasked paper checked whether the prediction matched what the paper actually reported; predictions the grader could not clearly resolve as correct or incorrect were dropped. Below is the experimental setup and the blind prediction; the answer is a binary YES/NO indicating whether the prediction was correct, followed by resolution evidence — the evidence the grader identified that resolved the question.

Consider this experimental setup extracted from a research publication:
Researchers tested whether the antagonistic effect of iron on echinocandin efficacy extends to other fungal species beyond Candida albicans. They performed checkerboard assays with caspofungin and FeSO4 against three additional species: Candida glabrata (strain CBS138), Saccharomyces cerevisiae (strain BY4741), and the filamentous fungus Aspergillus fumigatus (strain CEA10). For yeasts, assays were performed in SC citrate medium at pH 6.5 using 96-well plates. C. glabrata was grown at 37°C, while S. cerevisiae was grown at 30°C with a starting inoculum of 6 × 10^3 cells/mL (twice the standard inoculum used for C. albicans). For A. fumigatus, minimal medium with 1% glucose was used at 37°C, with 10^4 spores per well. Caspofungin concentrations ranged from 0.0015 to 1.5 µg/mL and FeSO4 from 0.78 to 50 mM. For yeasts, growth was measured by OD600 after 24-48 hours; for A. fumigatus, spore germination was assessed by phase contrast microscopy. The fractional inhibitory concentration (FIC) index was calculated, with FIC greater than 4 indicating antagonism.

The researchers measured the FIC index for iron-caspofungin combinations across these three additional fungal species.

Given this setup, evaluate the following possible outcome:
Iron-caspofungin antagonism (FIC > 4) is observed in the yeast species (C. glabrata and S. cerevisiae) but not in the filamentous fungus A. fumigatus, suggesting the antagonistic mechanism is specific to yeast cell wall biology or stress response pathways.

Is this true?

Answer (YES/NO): NO